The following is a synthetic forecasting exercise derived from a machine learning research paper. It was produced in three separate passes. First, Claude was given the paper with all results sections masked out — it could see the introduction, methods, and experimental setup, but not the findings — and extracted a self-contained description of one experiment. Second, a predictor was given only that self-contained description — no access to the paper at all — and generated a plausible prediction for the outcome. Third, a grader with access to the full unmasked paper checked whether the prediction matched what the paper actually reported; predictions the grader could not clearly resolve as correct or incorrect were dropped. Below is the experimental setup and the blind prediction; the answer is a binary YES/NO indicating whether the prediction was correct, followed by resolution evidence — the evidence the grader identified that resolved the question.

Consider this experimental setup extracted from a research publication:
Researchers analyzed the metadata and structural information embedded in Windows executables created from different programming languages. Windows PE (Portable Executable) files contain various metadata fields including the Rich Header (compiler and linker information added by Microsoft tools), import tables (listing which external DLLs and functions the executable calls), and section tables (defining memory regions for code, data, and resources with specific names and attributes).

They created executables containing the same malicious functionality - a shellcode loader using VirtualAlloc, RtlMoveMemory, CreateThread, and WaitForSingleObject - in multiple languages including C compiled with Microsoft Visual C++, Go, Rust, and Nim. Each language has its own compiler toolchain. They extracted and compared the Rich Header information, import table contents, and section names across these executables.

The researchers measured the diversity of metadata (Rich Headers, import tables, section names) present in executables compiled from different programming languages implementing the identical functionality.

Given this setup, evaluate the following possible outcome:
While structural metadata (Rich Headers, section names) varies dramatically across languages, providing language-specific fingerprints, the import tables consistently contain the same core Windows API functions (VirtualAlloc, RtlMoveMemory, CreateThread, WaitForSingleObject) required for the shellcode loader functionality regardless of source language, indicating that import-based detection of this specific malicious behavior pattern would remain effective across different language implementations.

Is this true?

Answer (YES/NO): NO